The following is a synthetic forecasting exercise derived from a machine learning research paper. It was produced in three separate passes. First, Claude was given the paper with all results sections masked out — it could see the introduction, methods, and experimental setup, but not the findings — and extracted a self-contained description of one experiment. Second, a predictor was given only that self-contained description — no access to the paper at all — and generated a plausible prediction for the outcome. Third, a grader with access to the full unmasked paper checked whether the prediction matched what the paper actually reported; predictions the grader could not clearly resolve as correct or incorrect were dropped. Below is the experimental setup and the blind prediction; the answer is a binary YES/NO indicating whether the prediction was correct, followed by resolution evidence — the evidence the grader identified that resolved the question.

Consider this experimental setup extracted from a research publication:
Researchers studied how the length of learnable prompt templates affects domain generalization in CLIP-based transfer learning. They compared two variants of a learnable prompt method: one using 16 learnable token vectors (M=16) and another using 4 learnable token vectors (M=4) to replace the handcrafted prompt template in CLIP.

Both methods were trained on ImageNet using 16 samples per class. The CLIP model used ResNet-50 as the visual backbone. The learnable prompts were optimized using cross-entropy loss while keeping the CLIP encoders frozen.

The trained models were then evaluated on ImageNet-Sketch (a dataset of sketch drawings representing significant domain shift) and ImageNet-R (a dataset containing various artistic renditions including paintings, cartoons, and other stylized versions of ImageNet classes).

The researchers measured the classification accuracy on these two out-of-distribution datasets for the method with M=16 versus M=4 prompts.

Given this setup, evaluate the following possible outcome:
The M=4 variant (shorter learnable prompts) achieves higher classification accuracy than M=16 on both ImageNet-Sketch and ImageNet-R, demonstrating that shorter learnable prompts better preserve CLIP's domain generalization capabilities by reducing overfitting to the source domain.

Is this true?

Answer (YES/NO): YES